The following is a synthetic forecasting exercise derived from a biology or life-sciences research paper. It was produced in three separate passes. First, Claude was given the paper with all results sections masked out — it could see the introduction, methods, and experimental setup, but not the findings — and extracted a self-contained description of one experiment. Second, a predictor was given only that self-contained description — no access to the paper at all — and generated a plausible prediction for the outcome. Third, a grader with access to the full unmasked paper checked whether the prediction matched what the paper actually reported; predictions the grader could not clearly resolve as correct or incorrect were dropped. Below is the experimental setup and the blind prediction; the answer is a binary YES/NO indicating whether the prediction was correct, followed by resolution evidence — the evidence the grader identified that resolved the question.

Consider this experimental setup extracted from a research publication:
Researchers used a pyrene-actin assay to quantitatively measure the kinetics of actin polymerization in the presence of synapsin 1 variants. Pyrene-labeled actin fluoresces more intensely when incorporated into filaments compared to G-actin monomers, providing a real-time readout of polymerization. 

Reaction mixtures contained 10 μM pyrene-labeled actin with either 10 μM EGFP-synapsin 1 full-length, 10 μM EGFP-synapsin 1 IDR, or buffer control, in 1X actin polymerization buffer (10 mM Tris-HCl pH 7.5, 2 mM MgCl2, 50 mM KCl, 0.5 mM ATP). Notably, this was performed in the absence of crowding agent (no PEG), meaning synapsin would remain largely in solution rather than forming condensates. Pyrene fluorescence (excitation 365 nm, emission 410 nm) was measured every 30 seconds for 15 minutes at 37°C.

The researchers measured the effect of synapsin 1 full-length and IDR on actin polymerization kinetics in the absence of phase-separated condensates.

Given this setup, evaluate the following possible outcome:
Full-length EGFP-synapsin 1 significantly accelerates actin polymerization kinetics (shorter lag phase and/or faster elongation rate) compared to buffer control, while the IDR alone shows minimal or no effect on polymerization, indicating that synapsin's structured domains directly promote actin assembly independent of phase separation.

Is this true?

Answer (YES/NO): NO